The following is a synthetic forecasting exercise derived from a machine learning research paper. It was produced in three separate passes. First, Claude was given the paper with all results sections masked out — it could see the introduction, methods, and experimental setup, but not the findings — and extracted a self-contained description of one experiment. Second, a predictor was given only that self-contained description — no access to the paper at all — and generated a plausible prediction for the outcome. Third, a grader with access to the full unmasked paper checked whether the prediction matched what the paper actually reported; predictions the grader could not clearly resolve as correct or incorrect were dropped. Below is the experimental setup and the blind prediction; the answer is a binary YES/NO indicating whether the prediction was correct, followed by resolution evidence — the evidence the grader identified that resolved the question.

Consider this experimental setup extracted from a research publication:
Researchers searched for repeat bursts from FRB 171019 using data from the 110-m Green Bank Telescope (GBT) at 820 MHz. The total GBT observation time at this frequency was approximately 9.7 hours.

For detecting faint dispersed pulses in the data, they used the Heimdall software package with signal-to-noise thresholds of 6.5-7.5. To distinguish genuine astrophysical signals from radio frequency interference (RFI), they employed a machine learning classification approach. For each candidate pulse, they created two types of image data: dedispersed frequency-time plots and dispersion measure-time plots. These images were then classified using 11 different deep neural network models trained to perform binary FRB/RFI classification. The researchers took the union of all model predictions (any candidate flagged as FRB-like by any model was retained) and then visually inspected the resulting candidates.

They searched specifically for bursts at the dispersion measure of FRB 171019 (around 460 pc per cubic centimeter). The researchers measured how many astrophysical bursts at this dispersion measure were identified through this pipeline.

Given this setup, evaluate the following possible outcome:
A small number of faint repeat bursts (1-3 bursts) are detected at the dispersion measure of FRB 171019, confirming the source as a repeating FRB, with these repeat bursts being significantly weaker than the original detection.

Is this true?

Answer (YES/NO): YES